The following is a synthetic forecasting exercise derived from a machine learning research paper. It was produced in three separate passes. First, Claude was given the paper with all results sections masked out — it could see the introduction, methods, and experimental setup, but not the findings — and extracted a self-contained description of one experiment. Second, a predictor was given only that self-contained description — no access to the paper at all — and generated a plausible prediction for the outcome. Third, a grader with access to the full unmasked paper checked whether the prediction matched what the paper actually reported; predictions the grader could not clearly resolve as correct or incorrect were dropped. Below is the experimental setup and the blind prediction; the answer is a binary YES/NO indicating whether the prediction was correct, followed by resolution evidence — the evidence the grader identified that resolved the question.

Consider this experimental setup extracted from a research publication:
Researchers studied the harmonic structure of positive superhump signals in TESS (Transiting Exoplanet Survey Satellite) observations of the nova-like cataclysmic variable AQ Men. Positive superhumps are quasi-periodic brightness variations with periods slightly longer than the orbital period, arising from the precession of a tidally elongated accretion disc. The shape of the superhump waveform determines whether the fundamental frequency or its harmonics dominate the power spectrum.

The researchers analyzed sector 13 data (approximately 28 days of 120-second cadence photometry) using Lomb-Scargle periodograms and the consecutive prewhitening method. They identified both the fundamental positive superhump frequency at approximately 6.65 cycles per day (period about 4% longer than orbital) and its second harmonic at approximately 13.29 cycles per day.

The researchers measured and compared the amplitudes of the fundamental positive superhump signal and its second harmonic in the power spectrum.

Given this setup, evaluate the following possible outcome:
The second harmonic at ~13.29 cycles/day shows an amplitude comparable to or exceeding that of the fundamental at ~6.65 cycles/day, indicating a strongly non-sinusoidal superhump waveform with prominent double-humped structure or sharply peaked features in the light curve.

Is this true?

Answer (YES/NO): YES